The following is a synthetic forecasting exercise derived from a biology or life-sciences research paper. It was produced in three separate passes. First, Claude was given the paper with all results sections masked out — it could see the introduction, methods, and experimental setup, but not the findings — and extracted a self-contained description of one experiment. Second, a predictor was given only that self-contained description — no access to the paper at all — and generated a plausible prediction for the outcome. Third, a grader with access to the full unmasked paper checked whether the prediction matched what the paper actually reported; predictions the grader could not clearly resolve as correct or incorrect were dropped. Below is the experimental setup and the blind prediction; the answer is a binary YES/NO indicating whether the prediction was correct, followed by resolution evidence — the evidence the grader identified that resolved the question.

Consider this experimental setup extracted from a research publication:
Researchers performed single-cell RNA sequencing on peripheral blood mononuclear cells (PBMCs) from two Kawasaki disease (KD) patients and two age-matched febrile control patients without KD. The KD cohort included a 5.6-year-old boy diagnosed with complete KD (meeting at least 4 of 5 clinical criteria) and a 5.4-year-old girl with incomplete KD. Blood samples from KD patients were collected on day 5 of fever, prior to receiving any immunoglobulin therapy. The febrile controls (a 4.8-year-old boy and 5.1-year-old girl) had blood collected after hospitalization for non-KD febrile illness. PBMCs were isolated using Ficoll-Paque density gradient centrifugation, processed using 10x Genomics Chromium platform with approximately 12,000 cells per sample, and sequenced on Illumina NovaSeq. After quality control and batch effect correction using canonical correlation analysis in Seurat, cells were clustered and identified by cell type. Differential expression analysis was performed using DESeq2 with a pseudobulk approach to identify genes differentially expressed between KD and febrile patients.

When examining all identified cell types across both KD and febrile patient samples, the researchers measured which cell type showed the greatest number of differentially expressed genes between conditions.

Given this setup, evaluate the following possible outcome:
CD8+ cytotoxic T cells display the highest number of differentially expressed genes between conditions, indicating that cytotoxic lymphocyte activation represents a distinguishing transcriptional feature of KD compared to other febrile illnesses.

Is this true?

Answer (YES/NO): NO